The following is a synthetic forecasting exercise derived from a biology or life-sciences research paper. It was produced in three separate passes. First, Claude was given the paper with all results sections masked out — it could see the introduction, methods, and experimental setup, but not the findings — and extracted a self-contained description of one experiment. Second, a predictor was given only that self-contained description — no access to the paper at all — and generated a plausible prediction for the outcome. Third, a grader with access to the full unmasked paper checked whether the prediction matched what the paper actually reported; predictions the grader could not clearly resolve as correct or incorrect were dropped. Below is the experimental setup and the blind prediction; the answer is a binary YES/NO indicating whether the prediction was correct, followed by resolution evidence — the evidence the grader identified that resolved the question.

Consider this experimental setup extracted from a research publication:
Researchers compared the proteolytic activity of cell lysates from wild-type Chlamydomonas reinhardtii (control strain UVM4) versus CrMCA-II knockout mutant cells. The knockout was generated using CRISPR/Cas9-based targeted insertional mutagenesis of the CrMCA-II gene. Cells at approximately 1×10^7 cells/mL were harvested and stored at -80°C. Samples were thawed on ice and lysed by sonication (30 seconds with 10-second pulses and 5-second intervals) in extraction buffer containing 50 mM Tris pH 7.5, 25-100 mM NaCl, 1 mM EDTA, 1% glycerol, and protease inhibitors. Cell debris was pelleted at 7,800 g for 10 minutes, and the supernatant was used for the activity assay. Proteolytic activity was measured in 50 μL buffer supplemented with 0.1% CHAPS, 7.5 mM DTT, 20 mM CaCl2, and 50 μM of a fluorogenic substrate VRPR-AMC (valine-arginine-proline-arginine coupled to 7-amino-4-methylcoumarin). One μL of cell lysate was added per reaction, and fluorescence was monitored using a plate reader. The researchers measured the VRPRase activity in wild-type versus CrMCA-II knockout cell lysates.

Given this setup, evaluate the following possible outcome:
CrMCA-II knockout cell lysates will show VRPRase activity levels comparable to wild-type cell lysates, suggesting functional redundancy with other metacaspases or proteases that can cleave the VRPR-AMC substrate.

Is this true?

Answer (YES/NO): NO